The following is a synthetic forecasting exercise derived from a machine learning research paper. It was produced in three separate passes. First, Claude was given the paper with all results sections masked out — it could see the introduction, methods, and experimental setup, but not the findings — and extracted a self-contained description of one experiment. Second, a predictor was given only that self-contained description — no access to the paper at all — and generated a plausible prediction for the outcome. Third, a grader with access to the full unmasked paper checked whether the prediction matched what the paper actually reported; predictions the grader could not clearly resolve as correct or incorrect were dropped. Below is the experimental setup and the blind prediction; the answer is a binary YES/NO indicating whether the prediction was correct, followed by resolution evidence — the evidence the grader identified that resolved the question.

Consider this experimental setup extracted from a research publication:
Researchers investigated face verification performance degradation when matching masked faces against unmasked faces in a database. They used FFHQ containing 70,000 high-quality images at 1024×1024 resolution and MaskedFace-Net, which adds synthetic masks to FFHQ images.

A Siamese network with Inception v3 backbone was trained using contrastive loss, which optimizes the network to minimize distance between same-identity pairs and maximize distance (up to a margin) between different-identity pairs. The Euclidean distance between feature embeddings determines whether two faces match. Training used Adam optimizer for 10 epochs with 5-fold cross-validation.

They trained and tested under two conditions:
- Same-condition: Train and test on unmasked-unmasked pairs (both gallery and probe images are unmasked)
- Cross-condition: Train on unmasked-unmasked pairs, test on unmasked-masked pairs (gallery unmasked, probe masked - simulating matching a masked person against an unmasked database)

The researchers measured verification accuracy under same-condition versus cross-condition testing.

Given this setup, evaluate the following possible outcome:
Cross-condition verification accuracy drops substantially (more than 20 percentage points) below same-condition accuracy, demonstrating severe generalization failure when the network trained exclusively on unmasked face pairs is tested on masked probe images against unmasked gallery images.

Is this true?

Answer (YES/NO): YES